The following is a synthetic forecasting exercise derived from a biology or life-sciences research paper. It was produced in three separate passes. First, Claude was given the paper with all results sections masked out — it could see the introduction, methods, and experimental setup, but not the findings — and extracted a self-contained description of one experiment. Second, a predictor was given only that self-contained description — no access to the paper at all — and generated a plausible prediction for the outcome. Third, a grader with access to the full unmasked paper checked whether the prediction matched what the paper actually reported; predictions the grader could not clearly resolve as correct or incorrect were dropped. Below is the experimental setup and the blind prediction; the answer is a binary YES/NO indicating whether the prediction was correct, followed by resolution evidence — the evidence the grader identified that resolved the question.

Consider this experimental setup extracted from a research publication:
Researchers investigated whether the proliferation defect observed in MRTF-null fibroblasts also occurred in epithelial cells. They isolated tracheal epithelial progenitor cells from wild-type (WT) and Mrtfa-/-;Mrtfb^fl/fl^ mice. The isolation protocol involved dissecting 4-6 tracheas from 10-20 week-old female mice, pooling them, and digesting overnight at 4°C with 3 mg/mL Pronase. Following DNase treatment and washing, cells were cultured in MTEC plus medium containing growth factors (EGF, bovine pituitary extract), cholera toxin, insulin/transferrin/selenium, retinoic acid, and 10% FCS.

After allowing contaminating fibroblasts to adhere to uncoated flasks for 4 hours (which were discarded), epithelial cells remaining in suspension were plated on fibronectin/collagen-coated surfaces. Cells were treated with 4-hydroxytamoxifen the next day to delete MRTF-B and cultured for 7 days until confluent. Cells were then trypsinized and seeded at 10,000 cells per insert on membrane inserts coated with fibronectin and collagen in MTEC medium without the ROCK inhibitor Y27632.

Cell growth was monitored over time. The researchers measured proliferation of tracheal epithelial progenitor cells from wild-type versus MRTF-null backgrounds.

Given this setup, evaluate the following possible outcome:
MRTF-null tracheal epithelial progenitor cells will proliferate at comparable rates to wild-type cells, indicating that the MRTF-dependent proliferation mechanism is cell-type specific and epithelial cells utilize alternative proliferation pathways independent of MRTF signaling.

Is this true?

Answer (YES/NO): NO